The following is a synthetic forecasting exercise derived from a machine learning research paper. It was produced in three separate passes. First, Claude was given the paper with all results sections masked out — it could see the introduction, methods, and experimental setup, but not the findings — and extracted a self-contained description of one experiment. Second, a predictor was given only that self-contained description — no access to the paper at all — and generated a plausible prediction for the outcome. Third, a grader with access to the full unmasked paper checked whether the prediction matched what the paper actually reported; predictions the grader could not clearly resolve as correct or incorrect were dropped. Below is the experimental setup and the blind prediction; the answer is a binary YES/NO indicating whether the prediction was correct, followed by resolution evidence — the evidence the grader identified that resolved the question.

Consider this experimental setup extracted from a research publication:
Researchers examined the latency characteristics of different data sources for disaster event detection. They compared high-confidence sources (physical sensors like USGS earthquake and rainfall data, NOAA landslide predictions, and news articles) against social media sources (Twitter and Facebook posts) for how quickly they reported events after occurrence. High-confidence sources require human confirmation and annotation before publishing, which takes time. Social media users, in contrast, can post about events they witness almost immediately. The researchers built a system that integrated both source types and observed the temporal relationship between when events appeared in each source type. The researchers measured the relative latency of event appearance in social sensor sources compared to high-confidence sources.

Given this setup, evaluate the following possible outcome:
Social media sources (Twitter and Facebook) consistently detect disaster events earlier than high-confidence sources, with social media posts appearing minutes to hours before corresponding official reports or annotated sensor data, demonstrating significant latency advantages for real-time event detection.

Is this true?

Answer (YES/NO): NO